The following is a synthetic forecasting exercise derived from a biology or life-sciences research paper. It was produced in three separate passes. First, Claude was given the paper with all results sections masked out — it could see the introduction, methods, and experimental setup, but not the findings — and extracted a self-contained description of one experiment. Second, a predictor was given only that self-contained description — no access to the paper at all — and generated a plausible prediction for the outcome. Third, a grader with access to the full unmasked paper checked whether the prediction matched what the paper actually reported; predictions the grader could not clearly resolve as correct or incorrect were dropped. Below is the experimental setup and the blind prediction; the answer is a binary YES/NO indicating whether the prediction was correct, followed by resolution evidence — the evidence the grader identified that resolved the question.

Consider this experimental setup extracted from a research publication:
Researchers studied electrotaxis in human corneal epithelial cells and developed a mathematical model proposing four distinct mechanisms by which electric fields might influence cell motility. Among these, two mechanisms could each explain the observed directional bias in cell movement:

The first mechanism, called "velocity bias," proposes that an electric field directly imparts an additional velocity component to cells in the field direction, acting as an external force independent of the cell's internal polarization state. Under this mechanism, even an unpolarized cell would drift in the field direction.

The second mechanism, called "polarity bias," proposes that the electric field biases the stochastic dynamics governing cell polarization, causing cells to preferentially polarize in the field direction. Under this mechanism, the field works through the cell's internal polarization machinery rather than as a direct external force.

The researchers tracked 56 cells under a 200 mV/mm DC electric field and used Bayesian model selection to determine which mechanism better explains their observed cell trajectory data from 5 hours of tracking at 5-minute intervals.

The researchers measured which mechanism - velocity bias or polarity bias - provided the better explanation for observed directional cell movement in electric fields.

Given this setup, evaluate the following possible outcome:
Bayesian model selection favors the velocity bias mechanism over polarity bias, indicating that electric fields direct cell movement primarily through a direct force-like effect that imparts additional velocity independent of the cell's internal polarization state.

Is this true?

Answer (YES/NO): NO